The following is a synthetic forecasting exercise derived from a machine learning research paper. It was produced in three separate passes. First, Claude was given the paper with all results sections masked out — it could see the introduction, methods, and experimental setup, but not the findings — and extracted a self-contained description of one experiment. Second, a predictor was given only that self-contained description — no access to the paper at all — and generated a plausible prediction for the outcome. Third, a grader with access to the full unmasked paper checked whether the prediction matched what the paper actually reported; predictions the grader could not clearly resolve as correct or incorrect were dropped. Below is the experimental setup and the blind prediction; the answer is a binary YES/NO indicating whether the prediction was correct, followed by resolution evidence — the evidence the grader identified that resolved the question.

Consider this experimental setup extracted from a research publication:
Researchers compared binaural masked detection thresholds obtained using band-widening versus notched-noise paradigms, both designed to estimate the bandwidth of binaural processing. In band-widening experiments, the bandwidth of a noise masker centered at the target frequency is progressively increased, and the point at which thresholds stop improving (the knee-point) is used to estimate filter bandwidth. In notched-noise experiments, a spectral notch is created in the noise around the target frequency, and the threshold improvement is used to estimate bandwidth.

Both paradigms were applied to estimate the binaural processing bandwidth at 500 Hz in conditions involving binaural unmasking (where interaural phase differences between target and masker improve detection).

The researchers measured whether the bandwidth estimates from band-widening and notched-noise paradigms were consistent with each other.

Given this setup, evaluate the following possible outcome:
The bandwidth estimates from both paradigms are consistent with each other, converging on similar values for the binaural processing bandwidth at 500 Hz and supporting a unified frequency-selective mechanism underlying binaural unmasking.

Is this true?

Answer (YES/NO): NO